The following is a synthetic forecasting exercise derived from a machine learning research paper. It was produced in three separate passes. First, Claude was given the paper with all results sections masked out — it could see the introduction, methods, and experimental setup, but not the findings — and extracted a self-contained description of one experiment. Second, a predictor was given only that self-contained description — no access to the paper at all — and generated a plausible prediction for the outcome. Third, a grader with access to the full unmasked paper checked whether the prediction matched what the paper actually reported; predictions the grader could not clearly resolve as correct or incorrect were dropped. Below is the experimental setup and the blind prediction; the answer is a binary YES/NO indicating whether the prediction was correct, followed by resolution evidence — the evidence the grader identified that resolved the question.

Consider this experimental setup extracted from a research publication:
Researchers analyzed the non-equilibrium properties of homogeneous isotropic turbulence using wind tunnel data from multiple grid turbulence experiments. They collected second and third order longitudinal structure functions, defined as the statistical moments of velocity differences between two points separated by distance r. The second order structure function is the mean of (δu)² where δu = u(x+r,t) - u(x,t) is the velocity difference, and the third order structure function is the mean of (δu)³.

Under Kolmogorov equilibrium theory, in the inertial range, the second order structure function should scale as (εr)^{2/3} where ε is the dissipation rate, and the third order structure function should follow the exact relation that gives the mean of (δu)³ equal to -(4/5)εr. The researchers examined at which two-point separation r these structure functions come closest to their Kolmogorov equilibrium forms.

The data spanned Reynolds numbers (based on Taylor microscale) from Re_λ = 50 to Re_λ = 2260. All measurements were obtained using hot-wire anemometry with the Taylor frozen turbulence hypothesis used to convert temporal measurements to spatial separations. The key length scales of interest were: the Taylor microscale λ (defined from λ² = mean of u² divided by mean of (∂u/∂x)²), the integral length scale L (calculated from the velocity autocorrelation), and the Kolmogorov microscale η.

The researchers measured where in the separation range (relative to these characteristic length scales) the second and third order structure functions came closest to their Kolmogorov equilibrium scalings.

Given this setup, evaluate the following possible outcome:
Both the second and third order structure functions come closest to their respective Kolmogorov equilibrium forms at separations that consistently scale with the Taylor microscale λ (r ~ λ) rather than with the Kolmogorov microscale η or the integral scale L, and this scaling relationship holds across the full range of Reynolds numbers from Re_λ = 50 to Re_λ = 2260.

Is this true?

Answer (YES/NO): YES